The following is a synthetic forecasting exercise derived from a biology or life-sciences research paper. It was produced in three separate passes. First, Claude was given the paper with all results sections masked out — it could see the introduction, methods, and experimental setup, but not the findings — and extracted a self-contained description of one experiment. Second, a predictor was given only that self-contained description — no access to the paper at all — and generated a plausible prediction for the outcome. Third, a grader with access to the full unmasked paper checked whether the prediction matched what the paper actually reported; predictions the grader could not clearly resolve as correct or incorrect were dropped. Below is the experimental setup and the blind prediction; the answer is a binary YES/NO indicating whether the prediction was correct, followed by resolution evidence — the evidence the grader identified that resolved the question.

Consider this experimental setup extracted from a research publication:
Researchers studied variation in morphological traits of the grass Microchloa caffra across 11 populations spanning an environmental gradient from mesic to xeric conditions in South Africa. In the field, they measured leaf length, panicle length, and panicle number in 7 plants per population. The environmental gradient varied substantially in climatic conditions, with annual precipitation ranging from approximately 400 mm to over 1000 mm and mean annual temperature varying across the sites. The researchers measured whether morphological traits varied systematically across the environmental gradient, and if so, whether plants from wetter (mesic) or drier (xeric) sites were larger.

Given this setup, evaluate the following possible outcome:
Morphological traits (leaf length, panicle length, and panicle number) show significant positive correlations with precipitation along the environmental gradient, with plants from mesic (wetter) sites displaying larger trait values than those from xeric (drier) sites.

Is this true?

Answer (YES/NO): NO